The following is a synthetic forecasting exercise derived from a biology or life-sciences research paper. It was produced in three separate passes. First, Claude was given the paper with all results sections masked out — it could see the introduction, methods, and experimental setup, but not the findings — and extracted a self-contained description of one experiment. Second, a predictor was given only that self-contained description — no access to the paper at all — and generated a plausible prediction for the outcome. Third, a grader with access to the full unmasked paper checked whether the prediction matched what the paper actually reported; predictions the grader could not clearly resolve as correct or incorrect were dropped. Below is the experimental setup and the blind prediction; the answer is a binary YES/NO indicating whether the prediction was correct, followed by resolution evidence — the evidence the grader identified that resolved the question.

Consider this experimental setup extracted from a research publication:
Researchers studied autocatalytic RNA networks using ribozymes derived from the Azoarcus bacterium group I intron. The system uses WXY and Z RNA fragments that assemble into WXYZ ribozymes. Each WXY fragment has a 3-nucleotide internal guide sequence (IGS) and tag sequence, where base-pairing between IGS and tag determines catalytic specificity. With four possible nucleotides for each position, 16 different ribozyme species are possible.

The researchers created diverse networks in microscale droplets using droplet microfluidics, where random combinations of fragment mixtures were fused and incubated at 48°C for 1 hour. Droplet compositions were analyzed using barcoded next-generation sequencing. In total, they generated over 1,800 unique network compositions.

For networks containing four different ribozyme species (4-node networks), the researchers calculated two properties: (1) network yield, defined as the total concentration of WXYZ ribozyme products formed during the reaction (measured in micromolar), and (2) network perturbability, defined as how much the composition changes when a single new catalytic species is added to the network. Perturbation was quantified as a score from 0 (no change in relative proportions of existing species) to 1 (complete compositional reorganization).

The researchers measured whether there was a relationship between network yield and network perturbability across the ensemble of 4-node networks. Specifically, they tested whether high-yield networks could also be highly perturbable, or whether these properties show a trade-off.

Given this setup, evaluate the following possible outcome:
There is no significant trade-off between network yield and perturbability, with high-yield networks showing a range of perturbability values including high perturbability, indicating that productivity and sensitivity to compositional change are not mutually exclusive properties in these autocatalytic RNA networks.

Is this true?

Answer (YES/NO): NO